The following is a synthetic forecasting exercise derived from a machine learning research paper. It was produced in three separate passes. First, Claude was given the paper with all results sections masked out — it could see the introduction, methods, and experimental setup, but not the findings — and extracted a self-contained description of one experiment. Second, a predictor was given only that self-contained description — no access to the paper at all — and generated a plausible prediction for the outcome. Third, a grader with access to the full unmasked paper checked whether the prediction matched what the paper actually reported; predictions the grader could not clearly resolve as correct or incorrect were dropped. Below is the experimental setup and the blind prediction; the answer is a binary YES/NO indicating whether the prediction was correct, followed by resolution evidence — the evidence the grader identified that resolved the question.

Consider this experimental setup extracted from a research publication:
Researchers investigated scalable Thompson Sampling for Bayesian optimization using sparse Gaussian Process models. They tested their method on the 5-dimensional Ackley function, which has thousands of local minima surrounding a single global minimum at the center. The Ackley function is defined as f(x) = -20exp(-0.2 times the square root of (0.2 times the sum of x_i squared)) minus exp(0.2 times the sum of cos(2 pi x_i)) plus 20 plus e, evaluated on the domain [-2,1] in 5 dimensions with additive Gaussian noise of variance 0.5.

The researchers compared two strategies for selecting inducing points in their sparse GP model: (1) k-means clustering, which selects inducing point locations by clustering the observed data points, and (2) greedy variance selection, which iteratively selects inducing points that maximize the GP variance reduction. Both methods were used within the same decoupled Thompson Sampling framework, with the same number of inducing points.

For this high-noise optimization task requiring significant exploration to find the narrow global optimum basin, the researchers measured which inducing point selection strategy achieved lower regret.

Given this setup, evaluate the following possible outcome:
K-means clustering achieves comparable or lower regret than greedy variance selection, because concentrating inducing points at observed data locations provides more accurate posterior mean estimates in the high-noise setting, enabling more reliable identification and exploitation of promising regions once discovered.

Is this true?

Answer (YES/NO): NO